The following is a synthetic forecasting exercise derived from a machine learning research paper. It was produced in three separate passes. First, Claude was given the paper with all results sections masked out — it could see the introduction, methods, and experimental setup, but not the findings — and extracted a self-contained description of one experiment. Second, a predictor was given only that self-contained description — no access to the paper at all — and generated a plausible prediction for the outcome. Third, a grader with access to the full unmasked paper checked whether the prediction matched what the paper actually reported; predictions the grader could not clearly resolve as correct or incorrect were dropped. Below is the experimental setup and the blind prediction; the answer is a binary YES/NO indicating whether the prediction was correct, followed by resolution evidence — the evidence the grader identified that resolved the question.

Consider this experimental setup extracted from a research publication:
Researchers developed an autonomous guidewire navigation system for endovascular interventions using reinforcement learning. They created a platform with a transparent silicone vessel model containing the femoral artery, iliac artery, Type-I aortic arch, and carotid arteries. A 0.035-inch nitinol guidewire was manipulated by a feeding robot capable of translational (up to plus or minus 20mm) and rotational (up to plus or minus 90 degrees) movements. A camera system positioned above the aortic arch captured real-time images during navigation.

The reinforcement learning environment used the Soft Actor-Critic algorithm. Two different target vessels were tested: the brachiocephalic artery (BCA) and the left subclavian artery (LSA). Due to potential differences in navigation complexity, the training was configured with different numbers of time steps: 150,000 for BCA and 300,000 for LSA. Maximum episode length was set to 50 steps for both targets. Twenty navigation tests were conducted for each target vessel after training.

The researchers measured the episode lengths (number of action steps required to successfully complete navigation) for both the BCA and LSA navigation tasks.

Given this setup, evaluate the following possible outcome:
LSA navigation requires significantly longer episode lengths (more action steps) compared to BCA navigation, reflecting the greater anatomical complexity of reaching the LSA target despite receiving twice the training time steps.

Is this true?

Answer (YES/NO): NO